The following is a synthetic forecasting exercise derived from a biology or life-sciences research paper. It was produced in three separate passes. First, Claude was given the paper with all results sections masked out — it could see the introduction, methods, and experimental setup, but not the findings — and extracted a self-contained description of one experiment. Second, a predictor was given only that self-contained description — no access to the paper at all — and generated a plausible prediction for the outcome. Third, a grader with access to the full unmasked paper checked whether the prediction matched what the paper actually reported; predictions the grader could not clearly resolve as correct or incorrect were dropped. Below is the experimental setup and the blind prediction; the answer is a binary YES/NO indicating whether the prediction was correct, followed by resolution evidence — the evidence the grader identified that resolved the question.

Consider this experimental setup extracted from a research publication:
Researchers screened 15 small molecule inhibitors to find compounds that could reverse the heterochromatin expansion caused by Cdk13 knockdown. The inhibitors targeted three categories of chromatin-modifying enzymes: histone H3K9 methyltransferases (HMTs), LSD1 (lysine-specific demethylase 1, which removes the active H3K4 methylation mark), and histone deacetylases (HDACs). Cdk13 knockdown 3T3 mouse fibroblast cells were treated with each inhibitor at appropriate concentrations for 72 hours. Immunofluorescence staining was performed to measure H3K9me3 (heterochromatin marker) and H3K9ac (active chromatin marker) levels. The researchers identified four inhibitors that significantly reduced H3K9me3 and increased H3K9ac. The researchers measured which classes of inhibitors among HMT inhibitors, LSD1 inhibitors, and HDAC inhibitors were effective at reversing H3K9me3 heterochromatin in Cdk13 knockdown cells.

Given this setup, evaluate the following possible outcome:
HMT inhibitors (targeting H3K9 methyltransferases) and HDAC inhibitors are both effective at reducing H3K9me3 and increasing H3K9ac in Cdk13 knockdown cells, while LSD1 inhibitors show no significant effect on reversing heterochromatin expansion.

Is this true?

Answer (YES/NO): NO